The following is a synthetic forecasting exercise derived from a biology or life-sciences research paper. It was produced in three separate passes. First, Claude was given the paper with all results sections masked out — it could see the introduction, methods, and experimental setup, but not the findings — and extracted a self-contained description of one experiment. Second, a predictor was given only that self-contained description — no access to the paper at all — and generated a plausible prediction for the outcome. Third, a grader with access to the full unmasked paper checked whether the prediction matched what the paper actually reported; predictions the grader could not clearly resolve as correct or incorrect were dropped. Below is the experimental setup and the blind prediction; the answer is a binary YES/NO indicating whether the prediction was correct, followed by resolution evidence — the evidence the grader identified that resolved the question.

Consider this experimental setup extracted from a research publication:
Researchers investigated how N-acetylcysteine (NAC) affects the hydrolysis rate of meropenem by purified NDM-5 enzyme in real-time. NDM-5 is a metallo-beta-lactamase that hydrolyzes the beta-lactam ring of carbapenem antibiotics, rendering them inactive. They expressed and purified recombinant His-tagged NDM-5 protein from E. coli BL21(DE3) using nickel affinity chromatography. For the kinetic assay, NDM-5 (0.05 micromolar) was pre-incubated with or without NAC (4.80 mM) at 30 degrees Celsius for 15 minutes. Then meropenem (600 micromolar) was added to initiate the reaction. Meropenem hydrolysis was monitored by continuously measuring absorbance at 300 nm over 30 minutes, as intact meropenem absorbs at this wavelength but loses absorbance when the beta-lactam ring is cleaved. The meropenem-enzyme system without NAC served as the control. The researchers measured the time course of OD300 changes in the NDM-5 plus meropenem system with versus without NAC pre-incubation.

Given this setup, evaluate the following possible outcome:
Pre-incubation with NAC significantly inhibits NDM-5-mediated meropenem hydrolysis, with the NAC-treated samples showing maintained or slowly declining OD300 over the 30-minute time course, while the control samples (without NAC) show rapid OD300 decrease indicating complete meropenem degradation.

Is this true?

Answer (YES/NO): YES